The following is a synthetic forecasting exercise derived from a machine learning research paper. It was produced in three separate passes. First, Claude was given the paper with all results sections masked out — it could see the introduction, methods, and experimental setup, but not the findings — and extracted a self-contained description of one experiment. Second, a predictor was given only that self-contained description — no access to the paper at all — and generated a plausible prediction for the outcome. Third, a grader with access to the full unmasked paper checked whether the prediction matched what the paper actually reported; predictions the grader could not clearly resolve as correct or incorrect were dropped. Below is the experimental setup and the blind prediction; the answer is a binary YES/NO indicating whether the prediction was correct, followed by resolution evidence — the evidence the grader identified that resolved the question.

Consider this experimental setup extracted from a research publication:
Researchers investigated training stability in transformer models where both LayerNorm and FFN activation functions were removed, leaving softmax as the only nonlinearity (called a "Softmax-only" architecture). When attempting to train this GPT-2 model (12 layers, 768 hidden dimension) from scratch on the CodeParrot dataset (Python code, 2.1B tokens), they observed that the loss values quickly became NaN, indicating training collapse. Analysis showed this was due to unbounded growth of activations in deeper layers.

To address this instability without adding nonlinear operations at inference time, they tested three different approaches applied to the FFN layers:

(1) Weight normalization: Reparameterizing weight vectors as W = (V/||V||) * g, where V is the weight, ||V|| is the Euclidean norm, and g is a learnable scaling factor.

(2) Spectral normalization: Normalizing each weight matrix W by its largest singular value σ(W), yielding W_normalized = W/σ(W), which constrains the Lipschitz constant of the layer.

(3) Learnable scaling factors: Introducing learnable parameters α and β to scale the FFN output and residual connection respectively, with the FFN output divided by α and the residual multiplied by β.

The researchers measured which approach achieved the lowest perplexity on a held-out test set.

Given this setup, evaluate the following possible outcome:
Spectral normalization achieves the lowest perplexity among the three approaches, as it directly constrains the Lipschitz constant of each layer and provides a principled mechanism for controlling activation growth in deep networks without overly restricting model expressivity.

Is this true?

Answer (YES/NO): NO